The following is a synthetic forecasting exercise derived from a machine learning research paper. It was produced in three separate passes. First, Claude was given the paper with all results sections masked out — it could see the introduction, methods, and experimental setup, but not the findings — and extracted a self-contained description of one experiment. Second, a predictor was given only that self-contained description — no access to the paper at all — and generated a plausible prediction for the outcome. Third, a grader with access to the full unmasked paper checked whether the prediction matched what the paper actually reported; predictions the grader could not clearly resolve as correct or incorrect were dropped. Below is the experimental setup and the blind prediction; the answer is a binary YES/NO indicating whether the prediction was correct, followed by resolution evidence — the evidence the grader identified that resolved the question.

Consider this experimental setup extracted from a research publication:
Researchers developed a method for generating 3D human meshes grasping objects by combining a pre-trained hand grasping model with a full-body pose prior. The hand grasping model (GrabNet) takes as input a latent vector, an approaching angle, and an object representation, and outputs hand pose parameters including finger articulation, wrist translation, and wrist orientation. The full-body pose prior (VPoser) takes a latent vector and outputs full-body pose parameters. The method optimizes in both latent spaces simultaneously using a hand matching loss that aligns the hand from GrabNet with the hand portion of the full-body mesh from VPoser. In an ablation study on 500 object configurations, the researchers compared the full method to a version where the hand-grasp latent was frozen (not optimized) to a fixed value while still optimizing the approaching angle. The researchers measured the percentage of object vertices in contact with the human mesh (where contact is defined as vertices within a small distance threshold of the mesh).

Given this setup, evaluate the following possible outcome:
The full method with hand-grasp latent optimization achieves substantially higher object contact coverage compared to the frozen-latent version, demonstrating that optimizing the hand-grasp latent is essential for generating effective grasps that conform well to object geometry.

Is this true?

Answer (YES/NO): YES